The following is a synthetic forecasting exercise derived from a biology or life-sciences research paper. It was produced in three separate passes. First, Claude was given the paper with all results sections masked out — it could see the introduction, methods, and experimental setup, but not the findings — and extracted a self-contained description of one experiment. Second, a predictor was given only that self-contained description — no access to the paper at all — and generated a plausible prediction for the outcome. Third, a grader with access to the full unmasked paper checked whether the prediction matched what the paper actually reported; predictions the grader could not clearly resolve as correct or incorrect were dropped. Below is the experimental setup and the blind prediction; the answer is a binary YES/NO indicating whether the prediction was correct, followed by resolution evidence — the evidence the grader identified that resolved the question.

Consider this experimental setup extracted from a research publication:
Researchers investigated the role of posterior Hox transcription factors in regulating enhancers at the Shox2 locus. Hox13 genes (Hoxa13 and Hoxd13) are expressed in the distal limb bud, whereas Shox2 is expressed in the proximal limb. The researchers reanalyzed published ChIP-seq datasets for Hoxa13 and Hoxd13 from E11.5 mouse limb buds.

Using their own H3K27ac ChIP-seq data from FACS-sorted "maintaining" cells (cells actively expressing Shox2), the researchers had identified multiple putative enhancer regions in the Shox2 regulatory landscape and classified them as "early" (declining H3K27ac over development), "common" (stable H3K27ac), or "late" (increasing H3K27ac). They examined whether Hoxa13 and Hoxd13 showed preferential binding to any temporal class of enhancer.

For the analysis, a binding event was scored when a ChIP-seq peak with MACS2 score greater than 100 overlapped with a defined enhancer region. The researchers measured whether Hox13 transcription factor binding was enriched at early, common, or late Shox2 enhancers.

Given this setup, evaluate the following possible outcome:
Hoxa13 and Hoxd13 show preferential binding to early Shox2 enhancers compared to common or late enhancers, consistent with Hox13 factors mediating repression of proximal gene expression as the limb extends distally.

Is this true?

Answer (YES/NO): YES